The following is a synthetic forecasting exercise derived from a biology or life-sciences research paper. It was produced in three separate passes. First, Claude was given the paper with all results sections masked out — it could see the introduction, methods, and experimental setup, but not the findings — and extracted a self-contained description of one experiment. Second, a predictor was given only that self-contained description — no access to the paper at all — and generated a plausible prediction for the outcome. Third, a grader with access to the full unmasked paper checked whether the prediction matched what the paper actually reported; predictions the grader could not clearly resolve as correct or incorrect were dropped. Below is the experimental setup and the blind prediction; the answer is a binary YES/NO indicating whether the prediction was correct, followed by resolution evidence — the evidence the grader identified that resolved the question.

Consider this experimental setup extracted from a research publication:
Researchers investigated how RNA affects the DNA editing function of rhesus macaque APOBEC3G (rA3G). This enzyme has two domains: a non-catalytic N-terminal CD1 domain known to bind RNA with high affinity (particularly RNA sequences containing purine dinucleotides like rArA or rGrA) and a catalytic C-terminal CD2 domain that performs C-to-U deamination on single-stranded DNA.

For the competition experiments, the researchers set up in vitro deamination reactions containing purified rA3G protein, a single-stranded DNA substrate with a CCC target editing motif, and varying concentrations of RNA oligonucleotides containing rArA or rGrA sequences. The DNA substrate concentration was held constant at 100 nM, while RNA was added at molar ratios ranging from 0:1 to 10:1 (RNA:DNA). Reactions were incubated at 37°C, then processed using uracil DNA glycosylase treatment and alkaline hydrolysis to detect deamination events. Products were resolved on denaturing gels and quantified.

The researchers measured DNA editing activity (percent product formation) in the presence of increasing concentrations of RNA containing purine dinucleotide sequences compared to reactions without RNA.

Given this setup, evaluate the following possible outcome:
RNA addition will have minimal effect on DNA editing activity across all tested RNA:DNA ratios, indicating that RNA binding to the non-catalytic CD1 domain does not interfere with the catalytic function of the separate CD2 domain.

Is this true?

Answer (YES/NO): NO